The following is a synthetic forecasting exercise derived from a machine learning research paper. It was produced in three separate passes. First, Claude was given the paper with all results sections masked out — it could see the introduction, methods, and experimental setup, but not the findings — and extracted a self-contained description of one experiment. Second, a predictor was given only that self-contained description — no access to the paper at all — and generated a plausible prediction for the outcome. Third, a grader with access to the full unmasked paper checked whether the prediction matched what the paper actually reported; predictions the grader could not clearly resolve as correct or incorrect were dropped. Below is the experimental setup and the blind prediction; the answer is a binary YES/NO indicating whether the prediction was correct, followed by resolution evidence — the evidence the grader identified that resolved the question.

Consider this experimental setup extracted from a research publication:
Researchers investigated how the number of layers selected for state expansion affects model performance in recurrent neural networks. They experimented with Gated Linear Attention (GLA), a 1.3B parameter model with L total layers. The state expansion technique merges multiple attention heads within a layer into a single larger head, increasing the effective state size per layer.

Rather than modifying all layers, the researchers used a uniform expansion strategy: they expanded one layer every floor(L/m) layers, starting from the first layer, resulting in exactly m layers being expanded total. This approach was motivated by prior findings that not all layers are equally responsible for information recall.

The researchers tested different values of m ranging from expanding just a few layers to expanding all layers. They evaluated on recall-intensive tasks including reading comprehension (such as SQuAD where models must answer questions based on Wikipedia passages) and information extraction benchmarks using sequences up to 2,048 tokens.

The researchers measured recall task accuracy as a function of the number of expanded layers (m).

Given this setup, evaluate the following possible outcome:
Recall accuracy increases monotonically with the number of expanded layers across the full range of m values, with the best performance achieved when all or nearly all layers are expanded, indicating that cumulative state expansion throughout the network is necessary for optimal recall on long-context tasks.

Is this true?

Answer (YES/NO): NO